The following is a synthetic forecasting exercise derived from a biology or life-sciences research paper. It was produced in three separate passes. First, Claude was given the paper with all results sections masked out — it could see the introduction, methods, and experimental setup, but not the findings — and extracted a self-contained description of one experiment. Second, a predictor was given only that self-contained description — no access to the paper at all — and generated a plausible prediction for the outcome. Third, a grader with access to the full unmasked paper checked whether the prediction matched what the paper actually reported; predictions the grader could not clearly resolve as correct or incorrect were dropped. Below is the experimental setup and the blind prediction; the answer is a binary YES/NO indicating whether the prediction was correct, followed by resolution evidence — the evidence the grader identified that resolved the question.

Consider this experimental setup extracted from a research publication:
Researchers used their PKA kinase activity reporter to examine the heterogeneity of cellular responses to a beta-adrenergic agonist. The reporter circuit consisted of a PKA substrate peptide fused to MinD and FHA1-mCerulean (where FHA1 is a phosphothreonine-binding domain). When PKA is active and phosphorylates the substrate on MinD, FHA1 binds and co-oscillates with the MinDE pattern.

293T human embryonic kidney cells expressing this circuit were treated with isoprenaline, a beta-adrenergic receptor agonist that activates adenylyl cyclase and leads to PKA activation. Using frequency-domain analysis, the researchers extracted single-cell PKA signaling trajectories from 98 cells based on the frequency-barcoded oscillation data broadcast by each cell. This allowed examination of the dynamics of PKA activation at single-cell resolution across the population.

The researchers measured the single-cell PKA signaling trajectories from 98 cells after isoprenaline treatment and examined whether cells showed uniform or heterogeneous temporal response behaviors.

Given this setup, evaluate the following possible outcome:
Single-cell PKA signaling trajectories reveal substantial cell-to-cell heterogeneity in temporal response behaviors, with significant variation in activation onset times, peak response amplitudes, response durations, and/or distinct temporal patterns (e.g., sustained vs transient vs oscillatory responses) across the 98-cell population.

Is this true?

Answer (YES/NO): YES